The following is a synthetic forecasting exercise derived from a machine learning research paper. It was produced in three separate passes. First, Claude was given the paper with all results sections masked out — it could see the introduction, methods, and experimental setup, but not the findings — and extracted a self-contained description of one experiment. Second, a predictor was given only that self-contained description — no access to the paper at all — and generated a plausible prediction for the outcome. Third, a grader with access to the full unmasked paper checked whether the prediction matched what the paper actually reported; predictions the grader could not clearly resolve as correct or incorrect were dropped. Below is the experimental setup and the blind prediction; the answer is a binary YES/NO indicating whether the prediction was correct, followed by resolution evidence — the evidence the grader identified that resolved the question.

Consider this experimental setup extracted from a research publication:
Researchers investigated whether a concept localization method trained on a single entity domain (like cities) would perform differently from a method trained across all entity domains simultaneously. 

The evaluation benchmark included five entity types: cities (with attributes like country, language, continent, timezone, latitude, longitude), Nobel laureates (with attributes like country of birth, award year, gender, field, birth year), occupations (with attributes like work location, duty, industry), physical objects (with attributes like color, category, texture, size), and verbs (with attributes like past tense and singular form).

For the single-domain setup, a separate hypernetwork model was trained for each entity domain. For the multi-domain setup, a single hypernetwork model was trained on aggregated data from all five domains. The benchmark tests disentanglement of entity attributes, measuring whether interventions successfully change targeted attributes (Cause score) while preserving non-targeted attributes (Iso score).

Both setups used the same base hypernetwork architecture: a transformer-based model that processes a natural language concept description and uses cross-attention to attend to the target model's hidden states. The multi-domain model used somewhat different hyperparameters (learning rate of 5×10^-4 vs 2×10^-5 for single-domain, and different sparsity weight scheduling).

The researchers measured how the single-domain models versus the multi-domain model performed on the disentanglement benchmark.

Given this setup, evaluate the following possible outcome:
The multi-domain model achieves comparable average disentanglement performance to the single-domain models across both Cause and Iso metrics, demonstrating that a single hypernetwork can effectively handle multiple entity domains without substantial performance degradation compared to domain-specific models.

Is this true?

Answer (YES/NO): NO